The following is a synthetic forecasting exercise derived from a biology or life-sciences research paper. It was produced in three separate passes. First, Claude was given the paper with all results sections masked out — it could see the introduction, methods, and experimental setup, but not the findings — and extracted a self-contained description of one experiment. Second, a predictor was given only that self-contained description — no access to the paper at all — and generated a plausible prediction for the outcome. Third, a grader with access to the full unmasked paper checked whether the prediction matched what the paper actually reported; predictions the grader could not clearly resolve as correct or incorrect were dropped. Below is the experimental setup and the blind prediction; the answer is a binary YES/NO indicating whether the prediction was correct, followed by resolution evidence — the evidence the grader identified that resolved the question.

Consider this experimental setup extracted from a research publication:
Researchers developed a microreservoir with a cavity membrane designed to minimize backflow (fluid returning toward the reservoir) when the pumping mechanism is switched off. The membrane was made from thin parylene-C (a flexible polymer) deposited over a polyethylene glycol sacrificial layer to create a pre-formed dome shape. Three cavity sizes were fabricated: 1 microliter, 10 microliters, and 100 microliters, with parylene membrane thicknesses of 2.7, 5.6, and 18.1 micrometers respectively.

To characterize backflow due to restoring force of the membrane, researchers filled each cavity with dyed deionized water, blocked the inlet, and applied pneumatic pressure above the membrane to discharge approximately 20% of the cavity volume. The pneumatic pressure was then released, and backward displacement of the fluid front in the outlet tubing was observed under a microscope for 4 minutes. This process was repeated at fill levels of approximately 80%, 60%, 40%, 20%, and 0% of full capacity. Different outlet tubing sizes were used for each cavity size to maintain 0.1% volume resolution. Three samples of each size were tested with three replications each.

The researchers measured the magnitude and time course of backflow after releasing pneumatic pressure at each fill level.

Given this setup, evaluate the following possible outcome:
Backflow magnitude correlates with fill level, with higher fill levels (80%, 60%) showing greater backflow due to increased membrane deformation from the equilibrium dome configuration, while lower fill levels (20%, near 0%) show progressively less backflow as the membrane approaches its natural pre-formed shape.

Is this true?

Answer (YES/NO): NO